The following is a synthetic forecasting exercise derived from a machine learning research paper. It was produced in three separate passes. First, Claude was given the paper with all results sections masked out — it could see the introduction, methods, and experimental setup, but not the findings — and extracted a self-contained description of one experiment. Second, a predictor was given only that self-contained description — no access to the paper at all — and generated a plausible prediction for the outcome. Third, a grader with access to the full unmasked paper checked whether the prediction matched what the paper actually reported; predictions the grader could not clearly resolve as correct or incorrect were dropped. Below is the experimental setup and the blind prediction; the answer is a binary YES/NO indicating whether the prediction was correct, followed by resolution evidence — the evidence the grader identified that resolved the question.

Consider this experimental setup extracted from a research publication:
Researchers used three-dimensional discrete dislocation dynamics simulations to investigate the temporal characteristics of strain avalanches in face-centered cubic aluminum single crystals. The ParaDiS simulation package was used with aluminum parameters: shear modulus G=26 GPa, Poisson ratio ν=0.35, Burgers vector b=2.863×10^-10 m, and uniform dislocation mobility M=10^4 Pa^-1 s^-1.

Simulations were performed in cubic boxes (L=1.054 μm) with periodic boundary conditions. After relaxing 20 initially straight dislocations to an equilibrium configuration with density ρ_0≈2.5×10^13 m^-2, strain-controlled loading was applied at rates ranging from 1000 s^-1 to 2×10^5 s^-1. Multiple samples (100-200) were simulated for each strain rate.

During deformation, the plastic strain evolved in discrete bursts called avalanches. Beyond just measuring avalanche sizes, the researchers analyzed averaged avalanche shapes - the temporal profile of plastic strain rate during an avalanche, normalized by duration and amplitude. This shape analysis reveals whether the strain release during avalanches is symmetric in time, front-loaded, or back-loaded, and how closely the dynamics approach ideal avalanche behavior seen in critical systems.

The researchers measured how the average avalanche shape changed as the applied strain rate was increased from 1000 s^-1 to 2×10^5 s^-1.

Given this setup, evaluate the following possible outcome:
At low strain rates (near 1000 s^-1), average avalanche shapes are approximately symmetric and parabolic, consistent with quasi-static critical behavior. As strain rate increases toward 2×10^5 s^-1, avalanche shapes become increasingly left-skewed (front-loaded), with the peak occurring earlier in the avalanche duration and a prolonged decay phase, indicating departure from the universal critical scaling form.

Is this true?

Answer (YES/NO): NO